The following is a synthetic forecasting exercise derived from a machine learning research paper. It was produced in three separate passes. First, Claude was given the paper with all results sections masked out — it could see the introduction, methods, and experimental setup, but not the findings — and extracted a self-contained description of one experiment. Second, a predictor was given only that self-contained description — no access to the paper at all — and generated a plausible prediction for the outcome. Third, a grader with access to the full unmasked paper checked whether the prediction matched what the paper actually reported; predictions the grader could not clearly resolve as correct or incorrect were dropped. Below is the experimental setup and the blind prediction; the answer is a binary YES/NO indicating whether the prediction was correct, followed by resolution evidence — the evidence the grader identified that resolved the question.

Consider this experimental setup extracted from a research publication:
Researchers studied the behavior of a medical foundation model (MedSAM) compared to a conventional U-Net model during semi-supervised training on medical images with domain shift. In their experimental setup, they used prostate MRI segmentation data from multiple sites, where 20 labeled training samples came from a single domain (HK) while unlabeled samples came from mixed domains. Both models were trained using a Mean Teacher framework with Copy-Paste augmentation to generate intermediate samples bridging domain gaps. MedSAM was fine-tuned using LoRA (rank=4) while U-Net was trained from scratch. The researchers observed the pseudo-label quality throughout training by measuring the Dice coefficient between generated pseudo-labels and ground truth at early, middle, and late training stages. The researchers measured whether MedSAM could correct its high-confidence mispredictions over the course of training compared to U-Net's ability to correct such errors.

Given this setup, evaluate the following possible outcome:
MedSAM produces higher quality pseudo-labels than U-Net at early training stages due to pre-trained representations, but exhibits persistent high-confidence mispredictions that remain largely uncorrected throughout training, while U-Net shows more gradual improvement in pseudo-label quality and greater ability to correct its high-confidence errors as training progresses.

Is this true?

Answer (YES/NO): YES